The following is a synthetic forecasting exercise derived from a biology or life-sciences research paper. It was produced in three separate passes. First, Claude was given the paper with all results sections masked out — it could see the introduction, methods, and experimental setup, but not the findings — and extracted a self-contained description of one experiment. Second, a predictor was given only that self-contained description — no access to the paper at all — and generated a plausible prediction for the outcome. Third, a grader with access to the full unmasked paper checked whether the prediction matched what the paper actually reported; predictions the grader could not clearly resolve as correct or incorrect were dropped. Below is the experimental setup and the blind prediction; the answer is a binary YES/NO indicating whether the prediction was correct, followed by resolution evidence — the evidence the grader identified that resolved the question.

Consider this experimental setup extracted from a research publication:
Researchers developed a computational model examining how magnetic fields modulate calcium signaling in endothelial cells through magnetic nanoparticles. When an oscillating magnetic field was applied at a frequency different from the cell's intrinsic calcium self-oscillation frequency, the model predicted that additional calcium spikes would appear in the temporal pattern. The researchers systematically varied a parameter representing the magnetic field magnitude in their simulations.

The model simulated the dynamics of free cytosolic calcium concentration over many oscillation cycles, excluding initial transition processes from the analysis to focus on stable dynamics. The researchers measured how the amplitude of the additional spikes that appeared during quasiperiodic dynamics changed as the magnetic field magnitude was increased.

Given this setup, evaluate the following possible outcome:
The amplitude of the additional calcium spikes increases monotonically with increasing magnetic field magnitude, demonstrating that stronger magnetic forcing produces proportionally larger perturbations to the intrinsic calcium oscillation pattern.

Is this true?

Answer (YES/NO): YES